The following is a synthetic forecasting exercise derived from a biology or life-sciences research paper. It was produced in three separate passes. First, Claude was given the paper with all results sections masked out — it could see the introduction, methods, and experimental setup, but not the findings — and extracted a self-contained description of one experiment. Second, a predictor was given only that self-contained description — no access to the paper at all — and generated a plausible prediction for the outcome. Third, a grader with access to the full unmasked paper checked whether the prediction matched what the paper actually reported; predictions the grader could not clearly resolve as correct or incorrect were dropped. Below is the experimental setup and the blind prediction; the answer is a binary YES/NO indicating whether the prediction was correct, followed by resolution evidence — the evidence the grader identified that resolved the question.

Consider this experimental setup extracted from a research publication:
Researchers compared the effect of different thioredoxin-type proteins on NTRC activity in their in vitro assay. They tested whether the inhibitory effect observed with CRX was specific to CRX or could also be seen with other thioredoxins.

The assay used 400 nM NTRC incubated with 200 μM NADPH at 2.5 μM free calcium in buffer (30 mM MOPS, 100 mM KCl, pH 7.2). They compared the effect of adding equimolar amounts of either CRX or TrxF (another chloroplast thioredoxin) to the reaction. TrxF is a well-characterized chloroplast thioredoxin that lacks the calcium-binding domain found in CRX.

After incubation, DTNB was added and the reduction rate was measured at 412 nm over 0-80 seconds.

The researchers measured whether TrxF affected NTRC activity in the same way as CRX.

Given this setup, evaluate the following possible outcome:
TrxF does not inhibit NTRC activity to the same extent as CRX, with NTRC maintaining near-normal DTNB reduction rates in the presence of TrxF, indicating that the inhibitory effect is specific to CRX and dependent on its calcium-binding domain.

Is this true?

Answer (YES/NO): YES